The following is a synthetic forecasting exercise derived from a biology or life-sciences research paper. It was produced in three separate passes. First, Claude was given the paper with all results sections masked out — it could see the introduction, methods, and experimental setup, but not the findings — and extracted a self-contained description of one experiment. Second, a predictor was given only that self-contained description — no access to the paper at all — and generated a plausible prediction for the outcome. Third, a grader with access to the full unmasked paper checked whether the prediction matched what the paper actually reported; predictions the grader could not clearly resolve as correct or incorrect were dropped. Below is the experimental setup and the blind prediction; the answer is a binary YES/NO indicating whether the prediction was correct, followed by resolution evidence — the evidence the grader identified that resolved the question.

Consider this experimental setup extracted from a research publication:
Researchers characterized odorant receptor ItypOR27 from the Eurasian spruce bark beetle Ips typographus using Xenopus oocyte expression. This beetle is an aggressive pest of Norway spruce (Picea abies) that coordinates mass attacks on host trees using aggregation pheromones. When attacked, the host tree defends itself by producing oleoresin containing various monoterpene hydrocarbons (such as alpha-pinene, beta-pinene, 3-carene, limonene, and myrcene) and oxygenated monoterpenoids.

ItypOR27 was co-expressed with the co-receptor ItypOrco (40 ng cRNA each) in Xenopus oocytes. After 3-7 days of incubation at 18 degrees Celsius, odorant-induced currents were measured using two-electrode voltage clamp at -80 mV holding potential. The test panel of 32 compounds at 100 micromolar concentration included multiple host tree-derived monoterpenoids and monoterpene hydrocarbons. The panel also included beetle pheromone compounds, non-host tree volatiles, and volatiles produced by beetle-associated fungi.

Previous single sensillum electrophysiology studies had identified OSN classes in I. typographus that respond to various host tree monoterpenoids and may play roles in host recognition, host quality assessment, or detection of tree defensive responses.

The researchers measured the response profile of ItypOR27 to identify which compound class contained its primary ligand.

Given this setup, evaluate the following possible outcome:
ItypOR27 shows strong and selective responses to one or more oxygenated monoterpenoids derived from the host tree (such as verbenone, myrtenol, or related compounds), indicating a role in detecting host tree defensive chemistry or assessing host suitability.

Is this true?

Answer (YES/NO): NO